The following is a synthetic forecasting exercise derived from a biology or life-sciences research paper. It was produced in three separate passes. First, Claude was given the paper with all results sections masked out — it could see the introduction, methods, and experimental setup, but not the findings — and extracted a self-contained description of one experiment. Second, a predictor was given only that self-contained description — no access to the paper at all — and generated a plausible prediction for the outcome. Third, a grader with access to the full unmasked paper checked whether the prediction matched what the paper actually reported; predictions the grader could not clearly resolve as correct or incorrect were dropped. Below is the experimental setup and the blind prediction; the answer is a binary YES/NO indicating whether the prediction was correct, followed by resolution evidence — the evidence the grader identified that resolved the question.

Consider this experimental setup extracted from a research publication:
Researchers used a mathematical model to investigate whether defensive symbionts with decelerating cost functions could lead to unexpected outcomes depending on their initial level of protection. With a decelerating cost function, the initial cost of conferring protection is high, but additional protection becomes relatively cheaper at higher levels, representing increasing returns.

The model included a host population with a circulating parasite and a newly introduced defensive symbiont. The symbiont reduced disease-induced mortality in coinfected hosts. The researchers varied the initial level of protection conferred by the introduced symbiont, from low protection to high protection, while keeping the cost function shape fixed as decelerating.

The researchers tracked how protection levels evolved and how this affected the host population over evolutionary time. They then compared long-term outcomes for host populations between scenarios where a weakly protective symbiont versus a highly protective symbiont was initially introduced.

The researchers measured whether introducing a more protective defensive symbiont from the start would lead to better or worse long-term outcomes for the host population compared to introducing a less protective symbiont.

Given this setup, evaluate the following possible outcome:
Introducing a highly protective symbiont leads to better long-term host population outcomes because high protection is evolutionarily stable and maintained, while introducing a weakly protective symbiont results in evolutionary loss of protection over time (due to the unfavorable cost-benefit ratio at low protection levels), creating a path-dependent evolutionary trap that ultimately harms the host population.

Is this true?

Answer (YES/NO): NO